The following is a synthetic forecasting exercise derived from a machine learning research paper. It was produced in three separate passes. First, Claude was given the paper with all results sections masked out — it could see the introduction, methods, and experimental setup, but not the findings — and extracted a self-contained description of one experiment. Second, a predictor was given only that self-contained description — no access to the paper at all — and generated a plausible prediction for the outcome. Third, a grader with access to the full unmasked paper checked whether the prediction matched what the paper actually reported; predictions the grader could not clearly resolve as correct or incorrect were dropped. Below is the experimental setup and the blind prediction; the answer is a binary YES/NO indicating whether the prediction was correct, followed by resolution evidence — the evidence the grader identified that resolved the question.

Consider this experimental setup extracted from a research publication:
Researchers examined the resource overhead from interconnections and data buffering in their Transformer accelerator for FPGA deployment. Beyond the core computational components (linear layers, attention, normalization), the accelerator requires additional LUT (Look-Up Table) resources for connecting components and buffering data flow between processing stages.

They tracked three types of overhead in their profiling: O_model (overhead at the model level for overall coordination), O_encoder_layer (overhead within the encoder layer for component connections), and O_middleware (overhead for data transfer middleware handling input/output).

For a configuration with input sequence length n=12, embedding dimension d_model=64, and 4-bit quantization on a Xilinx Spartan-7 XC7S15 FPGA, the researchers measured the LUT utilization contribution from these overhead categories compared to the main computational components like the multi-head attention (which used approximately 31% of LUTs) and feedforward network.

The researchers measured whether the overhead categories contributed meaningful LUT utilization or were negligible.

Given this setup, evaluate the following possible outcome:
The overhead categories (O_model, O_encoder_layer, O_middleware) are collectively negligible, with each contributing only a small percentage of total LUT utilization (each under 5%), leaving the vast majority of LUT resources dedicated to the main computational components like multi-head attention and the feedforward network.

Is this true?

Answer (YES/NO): YES